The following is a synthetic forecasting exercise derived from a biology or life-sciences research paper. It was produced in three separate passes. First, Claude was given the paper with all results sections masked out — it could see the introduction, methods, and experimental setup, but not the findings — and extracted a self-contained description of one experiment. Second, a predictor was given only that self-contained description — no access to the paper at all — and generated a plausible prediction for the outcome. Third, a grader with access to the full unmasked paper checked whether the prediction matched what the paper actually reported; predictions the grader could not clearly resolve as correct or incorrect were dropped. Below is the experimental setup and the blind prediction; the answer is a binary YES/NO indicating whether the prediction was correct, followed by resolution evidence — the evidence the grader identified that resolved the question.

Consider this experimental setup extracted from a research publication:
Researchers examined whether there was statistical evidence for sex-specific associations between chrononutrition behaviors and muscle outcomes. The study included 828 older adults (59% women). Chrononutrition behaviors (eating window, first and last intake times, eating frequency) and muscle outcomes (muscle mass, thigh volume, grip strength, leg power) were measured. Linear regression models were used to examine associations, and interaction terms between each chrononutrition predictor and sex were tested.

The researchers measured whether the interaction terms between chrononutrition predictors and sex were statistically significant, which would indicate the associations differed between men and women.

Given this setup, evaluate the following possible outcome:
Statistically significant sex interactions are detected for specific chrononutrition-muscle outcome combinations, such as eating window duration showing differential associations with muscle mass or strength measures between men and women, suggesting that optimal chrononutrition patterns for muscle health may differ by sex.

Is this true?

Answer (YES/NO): NO